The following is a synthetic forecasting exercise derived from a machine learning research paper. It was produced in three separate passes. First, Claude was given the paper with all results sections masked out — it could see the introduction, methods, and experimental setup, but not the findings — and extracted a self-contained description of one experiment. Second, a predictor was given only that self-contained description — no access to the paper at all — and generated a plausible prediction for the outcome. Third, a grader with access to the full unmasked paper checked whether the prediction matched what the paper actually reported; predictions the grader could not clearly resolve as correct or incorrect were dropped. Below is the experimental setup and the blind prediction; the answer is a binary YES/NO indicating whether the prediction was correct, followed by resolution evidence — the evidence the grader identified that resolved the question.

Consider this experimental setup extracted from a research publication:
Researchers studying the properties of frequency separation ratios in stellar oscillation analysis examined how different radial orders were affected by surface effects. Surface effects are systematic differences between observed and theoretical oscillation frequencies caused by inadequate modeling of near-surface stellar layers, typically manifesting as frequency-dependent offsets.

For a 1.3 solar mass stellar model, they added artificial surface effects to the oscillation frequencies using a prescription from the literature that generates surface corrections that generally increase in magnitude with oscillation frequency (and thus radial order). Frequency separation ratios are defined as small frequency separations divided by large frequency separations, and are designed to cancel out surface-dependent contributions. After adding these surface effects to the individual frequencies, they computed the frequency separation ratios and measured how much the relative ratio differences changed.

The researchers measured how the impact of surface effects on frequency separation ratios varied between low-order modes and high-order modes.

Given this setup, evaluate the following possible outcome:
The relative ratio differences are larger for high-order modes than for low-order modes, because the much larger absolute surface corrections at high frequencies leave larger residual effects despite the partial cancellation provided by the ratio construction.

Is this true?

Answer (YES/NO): YES